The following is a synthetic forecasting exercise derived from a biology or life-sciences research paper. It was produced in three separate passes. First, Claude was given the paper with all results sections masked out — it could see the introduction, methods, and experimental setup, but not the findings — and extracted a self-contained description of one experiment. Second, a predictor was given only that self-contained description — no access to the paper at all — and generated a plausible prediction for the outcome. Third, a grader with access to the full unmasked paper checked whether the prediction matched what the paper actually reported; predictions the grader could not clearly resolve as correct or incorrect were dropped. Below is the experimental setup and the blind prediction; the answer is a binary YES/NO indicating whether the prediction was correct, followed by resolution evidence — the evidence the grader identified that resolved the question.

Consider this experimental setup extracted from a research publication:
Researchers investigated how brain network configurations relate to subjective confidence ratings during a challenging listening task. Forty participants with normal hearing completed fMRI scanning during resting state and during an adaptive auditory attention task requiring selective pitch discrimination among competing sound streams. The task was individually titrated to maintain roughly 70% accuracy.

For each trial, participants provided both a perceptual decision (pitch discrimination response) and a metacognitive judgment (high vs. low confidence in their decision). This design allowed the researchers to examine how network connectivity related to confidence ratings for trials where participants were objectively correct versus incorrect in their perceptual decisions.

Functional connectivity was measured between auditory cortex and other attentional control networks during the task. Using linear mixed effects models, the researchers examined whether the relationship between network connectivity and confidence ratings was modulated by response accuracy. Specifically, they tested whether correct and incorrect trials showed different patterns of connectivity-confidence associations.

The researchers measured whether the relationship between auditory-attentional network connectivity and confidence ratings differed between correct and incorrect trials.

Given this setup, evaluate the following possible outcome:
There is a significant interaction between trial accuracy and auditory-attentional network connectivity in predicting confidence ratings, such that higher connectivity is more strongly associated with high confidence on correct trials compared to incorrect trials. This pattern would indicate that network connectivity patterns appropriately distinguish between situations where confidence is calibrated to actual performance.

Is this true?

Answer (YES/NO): NO